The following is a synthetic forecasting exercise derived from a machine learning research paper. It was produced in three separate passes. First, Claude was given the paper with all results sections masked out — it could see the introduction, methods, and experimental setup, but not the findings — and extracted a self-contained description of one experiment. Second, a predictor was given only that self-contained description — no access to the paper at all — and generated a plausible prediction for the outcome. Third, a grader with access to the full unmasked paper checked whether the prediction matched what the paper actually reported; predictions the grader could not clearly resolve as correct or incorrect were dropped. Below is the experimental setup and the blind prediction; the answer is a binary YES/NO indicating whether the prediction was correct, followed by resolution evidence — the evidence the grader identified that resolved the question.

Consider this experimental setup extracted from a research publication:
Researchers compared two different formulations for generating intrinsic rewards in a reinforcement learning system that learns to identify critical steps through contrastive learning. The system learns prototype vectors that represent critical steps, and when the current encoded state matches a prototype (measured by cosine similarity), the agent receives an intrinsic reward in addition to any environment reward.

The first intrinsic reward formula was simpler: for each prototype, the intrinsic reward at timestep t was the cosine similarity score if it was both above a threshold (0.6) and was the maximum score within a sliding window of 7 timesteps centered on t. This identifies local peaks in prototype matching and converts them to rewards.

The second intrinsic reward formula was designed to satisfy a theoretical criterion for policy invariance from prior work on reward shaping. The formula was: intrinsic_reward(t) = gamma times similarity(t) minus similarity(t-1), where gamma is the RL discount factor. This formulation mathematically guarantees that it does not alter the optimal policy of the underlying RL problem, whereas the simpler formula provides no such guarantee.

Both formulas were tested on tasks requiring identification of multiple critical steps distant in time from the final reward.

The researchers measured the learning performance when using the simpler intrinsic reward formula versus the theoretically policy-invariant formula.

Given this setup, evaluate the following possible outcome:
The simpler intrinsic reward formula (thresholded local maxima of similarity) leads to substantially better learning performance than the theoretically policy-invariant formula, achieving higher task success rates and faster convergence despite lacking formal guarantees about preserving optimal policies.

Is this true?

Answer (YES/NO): NO